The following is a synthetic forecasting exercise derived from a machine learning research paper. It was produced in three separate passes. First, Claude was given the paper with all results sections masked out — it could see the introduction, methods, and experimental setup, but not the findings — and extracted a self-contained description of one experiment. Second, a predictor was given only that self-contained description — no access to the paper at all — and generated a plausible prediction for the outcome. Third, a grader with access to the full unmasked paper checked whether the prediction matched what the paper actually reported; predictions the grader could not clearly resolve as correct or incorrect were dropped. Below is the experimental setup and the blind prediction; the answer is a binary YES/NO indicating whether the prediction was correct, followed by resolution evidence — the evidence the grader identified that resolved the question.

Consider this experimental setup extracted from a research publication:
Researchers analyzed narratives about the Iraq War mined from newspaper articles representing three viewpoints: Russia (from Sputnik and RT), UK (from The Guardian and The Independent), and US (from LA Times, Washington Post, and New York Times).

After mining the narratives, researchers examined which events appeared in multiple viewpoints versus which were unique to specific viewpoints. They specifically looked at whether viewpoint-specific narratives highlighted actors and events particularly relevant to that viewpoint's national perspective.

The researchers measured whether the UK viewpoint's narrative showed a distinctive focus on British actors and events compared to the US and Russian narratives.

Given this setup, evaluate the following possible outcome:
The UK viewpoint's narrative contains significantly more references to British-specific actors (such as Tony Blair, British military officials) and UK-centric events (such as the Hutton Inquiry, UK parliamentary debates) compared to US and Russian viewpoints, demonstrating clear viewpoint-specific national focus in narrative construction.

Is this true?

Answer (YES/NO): YES